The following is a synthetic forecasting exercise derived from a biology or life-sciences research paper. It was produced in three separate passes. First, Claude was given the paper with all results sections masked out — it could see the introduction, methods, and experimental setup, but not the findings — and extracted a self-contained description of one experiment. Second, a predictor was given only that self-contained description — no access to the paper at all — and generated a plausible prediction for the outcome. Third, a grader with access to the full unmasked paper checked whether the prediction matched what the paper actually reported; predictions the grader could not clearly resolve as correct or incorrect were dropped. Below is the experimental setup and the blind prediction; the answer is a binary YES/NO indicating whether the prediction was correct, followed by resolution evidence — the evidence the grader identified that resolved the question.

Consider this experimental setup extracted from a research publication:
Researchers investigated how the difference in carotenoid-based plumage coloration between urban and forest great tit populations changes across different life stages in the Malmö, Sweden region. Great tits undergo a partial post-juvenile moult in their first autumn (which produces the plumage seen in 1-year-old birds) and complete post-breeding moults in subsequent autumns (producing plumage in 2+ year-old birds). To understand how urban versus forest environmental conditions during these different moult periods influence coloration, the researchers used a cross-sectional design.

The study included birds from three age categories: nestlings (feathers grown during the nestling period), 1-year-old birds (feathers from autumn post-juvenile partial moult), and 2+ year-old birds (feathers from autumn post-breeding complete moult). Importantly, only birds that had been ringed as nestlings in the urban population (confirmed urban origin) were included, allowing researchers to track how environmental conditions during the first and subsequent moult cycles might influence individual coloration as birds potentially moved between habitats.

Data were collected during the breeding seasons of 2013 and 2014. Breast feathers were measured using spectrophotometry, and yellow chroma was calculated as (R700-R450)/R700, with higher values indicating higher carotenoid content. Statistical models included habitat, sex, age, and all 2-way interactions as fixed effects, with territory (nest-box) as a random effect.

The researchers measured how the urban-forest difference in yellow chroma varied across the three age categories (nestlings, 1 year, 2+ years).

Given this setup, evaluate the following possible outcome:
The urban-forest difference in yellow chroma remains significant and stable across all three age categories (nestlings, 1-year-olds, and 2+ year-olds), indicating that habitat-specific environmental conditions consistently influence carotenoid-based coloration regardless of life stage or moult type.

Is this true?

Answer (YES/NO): NO